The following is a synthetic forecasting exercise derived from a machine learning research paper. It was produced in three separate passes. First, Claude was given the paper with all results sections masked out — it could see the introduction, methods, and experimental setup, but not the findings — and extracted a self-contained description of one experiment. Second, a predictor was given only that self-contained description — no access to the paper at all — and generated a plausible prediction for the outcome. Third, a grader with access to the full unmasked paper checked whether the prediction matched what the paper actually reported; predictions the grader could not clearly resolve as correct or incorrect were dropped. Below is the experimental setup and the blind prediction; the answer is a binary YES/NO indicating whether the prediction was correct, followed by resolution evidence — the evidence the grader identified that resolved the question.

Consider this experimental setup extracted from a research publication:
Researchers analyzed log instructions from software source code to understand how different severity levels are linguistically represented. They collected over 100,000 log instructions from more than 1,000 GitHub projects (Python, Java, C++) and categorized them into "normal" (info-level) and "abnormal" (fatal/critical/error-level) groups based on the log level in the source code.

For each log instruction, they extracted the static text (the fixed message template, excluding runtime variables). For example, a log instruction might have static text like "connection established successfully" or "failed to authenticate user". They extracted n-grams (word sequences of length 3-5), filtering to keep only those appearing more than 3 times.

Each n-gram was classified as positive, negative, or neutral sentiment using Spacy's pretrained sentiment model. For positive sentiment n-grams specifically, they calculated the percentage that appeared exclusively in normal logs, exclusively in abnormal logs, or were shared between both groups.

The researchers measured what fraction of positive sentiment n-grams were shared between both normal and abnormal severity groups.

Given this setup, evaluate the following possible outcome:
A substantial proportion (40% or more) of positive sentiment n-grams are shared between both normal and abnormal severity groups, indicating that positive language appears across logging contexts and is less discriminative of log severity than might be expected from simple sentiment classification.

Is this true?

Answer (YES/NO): NO